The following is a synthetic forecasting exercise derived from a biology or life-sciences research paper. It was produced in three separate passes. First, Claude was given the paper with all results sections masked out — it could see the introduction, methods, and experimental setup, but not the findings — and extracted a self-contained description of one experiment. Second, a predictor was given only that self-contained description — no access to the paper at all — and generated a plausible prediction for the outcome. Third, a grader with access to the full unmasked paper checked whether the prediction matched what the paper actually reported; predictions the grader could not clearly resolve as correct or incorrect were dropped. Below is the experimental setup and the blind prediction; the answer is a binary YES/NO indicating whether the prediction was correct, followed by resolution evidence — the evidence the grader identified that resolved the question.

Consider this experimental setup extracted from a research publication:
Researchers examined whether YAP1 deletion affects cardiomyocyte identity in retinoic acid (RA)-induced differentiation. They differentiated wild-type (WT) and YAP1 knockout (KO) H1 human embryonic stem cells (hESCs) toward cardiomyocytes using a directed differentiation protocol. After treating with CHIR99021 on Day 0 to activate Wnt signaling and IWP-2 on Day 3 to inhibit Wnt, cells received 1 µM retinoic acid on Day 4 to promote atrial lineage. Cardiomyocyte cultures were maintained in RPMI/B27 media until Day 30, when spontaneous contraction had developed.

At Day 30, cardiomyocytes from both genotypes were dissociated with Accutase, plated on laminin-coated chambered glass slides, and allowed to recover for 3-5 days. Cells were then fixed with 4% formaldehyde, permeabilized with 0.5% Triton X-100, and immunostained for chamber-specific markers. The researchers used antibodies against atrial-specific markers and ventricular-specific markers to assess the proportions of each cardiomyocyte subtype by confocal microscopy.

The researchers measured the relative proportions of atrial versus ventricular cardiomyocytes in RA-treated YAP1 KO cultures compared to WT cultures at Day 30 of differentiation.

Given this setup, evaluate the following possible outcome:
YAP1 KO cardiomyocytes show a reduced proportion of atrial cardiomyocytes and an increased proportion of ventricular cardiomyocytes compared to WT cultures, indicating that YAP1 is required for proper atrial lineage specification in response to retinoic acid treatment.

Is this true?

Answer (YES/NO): YES